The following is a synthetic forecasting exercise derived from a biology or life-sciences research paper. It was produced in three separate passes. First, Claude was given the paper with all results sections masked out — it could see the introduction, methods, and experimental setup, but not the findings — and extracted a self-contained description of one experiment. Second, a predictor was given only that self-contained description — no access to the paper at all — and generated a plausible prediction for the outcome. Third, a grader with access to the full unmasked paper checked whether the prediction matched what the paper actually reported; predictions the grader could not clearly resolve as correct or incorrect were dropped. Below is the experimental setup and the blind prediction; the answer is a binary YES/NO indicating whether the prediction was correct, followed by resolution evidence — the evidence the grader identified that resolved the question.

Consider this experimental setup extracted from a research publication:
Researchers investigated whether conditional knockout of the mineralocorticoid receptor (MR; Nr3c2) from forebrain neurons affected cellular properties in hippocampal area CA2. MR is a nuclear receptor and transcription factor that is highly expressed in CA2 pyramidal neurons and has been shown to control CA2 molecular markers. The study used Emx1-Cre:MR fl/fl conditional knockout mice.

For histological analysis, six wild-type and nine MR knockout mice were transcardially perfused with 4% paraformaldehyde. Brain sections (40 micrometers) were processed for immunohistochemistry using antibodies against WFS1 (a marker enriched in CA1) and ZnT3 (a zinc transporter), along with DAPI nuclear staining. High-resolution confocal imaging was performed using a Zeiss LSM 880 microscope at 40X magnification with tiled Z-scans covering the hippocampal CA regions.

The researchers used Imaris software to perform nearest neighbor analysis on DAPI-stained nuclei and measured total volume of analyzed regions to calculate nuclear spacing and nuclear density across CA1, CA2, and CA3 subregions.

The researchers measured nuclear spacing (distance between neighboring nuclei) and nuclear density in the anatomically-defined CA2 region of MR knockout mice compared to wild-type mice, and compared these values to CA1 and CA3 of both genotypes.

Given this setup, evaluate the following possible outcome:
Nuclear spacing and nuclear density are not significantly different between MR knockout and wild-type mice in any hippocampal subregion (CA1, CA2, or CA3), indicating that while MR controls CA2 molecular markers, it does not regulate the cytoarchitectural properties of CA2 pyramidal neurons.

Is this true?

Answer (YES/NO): NO